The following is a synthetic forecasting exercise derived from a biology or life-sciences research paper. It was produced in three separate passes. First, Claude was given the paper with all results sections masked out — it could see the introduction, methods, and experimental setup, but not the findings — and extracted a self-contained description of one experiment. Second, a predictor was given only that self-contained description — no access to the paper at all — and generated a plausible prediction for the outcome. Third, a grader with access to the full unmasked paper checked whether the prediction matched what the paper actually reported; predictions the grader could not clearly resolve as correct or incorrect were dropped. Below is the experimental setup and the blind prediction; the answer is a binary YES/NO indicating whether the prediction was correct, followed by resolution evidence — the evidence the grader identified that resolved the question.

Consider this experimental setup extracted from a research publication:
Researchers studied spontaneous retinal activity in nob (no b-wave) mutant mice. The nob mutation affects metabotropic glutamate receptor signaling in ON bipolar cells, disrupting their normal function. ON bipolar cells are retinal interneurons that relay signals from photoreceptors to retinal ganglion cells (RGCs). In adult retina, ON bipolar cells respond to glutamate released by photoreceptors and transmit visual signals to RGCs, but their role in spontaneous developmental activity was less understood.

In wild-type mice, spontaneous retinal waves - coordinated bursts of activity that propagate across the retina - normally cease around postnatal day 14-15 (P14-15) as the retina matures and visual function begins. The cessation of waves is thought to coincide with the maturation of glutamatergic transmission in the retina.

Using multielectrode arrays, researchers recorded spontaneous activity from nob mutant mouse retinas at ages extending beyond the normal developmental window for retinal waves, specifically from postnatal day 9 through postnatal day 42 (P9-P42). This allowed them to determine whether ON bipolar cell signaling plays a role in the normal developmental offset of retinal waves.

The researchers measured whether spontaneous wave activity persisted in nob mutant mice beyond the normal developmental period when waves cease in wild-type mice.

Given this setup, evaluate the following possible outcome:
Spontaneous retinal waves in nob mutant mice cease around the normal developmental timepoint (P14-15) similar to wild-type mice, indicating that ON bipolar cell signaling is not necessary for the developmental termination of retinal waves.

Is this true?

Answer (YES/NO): NO